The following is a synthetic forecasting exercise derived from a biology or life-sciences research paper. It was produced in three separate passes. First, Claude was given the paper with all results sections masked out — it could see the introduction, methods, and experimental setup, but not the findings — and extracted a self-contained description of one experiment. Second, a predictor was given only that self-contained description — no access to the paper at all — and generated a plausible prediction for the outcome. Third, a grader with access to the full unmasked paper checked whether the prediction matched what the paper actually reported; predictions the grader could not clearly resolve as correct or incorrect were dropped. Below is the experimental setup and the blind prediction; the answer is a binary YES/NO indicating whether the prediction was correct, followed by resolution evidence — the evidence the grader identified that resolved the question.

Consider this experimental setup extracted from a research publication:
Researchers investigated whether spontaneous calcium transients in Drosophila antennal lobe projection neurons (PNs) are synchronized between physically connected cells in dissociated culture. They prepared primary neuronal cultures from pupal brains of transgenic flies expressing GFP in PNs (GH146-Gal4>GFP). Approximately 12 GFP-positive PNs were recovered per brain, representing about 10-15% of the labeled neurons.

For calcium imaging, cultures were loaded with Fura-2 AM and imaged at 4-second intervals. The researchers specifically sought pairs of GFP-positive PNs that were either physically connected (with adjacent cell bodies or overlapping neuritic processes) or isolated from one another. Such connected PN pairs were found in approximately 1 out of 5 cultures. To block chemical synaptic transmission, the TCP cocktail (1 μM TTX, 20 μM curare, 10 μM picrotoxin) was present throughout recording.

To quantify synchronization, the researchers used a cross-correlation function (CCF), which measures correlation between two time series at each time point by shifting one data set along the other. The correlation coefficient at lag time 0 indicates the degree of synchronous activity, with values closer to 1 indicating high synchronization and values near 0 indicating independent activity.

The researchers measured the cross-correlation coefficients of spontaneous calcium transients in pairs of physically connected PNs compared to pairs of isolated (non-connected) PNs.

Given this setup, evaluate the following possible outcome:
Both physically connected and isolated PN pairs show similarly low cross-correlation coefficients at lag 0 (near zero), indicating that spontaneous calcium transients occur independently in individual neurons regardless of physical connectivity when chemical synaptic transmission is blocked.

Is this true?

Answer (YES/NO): NO